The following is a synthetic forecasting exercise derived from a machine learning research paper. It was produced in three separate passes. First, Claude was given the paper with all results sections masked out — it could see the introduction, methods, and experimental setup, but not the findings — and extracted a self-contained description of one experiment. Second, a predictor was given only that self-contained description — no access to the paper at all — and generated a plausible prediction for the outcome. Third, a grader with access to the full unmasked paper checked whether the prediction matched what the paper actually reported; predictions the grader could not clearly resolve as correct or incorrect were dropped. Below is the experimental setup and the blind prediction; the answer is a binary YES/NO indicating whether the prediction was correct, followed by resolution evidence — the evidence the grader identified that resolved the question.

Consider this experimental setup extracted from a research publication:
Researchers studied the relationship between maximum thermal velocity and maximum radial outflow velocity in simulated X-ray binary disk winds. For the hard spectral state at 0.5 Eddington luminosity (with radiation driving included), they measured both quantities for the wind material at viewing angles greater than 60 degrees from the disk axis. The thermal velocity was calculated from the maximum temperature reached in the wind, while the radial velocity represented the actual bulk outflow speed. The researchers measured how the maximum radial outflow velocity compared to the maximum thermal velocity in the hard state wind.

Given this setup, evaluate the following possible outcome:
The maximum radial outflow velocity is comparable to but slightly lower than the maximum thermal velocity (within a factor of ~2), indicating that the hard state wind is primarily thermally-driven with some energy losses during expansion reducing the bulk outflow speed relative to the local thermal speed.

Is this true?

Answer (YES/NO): NO